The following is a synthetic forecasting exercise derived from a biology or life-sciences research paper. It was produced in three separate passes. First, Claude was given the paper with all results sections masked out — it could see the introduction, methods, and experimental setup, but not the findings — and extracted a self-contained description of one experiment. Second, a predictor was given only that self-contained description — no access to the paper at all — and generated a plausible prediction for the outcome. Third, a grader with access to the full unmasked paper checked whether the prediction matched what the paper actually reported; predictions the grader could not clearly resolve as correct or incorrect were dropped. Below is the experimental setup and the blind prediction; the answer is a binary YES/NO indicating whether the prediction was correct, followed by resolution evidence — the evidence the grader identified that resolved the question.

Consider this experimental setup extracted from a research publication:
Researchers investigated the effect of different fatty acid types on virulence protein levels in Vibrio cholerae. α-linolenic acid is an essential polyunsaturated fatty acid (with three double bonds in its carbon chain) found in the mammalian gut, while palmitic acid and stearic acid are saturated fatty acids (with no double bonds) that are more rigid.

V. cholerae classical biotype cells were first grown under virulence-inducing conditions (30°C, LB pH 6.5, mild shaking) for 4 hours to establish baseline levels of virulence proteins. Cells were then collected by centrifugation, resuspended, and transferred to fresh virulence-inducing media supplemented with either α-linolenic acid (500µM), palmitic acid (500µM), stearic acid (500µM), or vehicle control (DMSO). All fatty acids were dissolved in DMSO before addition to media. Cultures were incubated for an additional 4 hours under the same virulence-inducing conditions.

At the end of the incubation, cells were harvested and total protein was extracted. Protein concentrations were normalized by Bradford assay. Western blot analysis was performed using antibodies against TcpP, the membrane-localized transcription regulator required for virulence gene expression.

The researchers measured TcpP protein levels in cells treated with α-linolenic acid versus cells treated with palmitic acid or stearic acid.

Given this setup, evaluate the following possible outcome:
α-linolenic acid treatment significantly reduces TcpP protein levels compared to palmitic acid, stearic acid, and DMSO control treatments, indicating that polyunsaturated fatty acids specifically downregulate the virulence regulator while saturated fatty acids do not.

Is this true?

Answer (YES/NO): NO